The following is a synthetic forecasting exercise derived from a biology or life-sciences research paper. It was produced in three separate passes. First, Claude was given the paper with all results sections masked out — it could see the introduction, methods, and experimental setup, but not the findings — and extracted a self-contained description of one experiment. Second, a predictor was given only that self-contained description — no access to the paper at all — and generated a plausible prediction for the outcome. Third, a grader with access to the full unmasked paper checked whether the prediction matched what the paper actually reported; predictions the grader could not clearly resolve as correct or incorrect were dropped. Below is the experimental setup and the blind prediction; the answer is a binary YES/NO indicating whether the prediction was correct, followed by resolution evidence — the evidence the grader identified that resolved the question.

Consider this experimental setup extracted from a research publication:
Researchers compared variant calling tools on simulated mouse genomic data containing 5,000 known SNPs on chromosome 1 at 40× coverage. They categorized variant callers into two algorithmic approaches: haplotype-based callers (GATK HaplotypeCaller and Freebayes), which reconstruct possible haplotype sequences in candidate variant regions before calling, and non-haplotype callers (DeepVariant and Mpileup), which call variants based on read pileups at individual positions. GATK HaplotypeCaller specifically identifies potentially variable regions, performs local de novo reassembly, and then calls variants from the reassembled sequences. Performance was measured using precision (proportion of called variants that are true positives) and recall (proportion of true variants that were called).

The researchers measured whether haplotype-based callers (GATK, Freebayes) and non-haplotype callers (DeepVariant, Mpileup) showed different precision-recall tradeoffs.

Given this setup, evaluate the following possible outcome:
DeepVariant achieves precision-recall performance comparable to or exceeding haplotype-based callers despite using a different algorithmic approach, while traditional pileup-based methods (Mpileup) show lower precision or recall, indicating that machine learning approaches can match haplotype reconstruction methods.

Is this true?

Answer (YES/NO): NO